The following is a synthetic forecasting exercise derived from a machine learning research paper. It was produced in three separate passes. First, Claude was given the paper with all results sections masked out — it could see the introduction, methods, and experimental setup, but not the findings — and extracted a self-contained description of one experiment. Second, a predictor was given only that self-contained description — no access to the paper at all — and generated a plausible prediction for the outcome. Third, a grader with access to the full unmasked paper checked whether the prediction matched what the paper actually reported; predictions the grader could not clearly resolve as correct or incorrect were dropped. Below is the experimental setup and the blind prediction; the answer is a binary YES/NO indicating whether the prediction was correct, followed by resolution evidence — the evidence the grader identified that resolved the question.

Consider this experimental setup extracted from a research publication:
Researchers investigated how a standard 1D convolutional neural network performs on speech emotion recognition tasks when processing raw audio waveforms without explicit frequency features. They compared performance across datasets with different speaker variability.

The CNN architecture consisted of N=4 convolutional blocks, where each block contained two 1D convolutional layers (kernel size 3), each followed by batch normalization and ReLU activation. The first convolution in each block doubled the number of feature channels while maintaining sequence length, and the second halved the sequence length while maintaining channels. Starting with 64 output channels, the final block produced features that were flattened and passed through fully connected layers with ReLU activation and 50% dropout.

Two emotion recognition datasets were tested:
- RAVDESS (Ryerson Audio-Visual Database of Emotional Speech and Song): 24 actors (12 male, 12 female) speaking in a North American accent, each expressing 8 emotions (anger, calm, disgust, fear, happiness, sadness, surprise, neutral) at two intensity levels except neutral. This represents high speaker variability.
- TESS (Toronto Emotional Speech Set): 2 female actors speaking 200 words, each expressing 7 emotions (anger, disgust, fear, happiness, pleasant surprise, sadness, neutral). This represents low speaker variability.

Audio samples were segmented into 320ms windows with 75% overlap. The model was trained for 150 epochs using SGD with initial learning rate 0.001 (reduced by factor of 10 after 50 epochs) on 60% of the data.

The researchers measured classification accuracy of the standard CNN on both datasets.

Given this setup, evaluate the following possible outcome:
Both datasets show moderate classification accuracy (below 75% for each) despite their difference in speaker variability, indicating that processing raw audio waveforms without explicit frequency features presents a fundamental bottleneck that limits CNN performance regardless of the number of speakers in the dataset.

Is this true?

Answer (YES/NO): NO